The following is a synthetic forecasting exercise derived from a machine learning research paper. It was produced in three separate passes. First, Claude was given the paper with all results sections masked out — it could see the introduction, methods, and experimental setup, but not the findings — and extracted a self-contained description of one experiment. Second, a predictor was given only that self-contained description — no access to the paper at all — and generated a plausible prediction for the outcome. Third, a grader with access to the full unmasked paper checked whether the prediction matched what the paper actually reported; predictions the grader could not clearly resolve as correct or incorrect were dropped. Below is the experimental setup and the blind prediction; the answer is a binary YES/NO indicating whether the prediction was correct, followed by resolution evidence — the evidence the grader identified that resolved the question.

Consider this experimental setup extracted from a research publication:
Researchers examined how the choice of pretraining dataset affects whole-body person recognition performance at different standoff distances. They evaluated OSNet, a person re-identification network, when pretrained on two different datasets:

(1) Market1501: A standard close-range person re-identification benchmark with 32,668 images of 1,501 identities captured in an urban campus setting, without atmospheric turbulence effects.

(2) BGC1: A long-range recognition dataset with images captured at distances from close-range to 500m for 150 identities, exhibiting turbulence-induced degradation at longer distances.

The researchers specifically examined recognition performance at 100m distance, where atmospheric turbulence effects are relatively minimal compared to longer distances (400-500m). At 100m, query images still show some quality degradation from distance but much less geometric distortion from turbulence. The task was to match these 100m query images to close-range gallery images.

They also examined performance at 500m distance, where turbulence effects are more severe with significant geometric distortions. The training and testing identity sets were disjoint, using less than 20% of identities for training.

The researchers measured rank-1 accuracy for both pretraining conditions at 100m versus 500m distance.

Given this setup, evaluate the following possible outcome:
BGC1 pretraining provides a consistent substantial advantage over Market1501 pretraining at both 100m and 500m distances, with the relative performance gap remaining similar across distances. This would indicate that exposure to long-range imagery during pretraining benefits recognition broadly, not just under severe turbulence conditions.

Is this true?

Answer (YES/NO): NO